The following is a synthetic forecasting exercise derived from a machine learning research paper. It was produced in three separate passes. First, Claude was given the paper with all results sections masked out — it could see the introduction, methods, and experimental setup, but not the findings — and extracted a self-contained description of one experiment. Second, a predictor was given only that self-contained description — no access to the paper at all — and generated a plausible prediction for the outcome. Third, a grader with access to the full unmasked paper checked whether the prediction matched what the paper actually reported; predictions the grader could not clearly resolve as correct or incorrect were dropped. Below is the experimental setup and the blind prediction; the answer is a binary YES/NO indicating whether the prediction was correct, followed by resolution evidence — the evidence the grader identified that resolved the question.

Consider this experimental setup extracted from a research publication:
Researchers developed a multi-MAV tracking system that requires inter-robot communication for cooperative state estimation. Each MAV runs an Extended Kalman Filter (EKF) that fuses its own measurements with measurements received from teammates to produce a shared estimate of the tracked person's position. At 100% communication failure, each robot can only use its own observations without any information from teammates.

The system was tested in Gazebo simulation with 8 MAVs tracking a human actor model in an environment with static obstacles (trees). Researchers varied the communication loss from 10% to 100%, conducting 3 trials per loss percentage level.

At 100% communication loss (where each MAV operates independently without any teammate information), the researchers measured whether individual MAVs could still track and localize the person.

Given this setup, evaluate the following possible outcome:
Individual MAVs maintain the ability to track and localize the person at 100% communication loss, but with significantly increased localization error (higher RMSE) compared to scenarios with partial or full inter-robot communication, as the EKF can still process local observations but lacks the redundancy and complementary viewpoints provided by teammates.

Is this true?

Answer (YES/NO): YES